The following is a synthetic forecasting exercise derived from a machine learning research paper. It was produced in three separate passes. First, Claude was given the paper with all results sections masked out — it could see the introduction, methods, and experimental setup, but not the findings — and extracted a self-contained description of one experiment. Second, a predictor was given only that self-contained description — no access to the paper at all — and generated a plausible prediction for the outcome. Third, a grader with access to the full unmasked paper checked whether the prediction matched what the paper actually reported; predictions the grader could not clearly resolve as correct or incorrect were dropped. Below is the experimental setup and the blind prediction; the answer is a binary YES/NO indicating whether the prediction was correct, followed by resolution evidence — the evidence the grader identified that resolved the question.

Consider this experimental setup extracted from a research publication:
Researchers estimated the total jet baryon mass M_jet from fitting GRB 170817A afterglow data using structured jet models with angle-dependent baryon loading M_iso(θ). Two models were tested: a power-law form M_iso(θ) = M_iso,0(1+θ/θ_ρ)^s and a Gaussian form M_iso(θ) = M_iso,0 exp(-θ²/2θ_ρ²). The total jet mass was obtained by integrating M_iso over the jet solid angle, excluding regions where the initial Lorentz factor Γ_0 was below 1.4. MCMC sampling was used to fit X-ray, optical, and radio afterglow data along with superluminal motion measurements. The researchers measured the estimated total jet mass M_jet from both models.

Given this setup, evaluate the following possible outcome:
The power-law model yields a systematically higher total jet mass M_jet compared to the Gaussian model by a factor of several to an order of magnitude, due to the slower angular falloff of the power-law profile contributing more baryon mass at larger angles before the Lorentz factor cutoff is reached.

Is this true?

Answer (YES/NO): NO